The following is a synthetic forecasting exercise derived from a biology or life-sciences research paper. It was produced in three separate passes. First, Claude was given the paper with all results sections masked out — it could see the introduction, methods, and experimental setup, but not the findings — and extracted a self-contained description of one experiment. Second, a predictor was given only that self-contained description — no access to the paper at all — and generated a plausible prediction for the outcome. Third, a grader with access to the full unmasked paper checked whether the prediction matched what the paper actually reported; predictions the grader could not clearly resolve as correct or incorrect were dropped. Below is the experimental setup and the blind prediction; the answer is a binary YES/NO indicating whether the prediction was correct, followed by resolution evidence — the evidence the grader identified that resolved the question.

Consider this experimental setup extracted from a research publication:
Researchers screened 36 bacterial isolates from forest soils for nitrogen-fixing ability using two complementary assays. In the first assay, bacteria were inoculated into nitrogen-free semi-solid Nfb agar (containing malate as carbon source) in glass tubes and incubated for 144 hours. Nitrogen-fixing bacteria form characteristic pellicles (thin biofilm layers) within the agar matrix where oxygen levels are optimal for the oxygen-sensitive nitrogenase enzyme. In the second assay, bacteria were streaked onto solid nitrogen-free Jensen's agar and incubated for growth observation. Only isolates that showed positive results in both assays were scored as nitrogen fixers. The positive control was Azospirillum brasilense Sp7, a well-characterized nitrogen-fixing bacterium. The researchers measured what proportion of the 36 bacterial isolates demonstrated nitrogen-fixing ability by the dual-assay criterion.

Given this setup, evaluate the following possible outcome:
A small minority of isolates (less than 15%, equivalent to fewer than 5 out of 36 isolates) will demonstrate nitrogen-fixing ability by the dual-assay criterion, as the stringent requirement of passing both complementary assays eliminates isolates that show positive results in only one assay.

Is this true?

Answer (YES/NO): NO